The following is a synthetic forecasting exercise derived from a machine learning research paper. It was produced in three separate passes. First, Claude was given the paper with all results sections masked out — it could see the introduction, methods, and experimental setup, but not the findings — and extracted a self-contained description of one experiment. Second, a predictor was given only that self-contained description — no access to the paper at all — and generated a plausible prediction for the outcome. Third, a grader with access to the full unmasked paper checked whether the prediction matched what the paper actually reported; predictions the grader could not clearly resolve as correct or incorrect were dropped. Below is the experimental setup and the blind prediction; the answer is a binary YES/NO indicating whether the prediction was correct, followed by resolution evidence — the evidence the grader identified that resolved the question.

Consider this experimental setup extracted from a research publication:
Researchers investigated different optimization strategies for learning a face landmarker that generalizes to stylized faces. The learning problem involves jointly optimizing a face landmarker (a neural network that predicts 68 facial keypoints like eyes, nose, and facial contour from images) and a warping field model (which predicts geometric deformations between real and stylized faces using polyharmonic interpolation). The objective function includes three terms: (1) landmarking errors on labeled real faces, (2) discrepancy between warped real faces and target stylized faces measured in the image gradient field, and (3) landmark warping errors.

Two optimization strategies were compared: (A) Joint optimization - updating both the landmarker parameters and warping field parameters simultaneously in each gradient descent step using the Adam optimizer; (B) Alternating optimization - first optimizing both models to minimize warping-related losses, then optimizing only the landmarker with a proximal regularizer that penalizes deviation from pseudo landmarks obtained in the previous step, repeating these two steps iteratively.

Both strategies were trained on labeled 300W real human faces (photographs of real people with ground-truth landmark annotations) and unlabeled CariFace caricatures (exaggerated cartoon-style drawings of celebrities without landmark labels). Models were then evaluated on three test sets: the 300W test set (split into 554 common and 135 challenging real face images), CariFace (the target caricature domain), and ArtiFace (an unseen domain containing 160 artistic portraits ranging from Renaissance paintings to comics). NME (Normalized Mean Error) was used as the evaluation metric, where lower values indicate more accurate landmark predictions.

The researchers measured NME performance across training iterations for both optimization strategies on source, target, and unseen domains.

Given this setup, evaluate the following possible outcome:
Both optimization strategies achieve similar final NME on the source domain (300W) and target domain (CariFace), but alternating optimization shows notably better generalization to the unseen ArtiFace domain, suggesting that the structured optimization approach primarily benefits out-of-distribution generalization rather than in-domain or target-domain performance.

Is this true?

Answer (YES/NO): NO